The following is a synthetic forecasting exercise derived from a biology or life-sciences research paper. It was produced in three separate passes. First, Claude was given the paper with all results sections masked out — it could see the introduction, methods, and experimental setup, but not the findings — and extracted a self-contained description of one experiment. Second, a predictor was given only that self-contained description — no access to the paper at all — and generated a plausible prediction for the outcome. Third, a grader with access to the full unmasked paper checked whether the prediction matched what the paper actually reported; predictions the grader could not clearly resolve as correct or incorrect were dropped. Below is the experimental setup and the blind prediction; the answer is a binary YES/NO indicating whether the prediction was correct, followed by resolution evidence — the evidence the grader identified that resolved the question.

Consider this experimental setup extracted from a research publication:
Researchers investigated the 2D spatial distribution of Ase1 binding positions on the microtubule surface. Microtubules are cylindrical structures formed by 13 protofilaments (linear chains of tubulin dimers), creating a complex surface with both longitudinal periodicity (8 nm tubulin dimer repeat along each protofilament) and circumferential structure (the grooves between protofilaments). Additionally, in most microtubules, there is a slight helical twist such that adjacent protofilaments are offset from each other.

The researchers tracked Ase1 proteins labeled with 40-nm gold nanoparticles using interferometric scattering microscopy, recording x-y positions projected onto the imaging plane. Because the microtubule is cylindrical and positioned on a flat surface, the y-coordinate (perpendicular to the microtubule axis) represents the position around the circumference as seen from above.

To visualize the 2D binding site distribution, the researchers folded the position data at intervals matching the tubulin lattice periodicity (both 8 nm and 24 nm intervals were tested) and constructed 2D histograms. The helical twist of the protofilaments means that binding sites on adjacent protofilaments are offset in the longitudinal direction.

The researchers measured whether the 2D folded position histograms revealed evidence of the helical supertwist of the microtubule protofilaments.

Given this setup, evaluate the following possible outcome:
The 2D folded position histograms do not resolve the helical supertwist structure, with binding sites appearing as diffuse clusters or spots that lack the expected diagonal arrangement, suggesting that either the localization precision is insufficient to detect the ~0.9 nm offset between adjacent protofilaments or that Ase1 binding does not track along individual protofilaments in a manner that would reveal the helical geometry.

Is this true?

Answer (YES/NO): NO